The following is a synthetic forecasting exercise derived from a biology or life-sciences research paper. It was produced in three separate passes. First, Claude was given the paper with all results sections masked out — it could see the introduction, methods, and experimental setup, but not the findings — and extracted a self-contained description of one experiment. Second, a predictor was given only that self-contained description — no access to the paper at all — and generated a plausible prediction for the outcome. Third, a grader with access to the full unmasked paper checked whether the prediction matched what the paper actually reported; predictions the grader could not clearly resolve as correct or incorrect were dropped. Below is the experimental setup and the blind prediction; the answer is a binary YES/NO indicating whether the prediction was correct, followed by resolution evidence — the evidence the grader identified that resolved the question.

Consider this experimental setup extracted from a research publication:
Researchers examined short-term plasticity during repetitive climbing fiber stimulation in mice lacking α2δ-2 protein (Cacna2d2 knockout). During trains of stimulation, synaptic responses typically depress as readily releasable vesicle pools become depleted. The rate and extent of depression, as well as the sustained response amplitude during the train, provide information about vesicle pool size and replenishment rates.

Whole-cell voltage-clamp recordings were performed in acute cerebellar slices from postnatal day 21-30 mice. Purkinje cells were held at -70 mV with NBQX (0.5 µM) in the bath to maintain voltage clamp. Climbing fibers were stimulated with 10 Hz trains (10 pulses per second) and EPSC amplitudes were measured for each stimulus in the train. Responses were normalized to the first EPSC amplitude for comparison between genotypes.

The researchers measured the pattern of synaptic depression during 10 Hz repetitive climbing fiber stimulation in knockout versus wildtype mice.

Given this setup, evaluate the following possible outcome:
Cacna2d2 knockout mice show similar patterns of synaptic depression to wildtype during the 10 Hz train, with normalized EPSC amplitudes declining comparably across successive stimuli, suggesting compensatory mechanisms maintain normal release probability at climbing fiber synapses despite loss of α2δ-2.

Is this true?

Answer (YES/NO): NO